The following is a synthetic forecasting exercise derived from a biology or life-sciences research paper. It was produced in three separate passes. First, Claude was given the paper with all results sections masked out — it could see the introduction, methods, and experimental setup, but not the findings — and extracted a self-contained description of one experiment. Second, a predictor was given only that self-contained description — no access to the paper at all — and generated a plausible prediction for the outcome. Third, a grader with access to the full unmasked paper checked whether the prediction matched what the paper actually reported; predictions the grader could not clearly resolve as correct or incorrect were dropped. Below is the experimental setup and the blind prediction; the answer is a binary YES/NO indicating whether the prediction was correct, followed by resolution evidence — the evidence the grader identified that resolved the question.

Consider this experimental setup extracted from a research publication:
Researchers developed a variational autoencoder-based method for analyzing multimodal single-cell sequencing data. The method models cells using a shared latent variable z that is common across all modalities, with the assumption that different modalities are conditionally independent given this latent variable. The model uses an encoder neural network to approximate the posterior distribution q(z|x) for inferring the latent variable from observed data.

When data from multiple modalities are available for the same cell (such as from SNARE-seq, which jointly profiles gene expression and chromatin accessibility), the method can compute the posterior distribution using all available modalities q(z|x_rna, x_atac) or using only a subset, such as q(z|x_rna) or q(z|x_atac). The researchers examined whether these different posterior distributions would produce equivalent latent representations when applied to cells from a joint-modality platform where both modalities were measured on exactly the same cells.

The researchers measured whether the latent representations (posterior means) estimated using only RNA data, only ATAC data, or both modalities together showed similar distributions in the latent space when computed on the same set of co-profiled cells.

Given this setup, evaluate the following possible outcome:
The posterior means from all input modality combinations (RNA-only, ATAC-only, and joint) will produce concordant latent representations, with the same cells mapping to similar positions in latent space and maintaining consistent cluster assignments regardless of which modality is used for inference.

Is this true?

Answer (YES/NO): NO